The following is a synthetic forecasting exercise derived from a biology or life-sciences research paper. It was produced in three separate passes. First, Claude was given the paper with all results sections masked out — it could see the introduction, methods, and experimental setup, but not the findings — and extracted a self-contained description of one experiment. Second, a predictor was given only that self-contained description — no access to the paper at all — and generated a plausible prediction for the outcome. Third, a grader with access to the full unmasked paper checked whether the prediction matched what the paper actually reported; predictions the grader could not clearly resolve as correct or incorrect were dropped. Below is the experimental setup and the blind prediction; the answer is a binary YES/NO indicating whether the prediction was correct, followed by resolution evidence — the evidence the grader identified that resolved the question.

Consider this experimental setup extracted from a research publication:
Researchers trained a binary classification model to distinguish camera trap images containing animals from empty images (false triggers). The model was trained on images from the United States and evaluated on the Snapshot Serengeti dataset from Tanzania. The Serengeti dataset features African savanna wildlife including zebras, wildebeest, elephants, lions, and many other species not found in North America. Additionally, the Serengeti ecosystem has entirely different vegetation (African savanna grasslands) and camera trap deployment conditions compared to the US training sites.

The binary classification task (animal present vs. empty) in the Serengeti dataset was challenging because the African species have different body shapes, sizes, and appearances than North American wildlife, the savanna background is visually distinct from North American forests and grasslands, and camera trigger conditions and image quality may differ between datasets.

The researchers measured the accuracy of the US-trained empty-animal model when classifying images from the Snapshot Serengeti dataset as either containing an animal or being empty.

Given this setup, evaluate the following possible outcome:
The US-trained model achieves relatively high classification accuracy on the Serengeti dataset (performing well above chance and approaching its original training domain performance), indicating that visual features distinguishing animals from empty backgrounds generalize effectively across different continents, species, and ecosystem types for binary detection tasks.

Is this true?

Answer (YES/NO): YES